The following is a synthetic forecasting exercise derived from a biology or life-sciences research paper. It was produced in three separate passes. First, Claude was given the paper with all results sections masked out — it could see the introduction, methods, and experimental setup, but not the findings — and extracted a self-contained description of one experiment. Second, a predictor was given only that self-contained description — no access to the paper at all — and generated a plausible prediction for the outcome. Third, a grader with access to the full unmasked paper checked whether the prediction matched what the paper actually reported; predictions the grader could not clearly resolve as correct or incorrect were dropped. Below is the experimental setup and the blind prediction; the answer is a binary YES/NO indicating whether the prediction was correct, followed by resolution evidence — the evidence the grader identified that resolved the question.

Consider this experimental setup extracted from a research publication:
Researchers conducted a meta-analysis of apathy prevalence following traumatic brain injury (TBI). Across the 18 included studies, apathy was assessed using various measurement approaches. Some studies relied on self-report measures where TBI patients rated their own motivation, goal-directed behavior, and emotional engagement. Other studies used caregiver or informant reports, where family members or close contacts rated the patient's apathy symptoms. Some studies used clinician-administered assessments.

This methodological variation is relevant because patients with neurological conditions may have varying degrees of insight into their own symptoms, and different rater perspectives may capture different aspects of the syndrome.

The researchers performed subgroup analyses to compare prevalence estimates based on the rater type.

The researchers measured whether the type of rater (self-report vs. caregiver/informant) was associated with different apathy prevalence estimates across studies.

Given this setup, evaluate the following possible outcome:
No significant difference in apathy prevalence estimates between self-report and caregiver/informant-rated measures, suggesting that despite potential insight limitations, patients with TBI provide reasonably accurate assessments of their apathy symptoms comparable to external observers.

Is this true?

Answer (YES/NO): YES